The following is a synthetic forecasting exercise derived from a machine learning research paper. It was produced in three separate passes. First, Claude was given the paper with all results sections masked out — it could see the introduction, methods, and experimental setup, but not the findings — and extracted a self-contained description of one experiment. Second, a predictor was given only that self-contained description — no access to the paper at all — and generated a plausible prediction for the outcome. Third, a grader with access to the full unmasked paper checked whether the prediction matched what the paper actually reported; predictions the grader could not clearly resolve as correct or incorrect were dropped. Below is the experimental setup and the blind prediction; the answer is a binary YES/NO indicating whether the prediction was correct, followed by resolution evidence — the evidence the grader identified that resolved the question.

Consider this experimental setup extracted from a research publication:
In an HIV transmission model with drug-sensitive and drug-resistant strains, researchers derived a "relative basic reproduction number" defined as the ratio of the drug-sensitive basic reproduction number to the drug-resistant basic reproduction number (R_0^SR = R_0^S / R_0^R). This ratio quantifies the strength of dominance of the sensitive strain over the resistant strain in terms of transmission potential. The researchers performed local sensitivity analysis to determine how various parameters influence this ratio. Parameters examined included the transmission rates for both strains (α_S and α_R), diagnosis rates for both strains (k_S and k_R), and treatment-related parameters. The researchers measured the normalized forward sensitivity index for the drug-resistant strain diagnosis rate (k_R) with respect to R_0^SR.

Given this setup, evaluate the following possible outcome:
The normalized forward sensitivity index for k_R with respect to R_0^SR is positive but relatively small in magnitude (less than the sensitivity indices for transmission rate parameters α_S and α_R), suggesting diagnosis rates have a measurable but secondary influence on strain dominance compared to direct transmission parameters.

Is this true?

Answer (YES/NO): NO